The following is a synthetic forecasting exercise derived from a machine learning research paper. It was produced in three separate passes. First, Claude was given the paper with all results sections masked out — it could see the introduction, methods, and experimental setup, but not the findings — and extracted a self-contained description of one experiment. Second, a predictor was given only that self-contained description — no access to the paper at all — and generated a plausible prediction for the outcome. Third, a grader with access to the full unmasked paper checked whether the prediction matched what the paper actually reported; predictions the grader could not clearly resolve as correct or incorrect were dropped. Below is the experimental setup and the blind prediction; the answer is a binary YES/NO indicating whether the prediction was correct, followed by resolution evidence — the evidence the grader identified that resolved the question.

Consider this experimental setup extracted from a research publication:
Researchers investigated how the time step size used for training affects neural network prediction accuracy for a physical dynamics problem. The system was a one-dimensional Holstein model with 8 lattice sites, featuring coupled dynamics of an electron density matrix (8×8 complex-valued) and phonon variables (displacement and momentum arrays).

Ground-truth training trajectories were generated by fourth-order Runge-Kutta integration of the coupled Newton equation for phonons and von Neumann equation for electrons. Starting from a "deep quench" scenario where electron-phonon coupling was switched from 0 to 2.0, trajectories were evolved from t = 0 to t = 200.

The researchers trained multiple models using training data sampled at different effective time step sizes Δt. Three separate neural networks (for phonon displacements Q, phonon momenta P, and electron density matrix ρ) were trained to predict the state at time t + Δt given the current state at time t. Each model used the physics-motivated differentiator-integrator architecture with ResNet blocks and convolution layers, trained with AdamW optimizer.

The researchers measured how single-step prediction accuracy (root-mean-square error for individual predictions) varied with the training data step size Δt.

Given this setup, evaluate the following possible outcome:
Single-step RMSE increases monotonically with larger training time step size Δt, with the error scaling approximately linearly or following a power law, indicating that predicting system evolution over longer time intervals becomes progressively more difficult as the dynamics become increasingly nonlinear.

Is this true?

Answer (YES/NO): YES